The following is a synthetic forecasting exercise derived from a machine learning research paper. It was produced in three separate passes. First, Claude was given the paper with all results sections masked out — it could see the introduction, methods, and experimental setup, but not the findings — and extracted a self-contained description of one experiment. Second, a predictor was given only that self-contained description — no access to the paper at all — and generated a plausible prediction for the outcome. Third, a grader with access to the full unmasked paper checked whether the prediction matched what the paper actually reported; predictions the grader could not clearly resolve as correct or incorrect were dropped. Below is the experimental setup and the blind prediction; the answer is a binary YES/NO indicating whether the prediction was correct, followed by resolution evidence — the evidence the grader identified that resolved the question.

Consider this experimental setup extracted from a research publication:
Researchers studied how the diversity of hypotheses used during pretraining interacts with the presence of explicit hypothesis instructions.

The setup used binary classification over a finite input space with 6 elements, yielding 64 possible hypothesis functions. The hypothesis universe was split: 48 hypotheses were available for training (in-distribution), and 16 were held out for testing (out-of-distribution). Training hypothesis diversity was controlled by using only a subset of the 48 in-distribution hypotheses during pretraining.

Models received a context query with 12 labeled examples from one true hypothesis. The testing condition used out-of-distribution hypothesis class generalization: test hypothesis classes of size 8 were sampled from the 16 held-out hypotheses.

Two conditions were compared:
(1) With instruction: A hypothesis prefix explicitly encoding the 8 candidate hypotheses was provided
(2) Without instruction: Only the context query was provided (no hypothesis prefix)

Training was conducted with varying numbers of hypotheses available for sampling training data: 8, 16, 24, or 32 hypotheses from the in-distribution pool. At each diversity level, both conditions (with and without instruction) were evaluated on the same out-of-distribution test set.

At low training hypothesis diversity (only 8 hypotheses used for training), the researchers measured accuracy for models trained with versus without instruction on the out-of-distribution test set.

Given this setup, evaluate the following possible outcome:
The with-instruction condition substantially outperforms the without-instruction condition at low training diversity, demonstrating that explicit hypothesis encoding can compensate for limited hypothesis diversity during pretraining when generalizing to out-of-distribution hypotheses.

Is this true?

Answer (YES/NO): NO